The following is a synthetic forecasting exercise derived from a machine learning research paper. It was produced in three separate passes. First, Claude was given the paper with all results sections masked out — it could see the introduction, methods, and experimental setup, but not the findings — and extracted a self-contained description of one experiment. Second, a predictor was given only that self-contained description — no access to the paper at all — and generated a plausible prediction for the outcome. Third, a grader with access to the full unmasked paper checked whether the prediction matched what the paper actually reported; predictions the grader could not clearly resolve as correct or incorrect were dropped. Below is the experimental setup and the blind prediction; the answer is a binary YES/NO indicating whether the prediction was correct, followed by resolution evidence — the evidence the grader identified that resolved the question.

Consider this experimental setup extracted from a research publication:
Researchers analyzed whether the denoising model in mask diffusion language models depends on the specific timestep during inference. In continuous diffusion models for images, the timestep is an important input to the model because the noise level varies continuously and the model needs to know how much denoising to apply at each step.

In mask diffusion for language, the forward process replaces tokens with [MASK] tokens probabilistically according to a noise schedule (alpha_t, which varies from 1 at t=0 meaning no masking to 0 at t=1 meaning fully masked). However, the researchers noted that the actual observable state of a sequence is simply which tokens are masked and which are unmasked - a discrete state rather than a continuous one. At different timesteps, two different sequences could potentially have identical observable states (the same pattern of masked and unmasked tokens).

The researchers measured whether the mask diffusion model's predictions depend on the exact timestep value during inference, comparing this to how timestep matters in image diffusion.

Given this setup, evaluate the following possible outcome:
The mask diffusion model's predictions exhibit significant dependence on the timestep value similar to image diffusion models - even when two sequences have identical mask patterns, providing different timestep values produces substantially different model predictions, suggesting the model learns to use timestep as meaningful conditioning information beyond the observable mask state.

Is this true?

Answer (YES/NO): NO